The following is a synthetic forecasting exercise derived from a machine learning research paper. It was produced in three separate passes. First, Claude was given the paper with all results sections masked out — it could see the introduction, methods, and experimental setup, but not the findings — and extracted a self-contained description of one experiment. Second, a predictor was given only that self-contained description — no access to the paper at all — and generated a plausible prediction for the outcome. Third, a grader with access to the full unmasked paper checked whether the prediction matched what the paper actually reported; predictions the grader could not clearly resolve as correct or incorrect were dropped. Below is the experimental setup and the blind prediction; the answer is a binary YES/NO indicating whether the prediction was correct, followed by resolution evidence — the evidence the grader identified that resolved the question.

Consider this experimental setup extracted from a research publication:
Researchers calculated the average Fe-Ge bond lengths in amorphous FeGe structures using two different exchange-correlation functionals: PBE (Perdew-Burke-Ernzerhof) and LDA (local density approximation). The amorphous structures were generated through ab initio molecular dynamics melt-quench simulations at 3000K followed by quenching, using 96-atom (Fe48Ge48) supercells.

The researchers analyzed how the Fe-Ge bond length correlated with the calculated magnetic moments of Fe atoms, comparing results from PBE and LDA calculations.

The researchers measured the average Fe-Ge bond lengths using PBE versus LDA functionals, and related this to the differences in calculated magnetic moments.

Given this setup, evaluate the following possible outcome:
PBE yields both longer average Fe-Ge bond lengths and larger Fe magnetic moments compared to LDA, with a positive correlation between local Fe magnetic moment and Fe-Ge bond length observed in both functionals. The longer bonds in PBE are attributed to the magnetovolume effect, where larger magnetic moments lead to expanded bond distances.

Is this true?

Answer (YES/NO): NO